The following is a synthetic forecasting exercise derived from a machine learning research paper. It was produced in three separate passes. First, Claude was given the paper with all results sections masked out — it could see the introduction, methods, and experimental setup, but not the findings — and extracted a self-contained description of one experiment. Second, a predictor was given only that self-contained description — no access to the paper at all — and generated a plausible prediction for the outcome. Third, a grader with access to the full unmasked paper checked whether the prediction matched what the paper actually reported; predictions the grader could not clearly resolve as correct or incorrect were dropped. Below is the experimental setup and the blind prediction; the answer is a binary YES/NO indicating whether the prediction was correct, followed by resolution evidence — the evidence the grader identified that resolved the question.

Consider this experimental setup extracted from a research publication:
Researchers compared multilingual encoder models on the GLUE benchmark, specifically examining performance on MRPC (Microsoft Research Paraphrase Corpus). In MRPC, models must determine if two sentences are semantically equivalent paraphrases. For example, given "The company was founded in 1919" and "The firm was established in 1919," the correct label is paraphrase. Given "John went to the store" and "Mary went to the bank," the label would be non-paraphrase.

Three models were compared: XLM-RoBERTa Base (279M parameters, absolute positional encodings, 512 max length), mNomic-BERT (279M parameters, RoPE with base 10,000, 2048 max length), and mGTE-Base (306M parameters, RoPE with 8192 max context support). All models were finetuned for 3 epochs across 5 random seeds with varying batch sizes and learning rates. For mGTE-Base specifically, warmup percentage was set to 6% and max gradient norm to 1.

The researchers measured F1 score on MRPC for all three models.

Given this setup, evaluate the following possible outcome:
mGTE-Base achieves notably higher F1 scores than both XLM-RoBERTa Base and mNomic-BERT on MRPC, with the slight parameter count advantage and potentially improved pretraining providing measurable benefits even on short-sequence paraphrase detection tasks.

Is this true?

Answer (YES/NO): YES